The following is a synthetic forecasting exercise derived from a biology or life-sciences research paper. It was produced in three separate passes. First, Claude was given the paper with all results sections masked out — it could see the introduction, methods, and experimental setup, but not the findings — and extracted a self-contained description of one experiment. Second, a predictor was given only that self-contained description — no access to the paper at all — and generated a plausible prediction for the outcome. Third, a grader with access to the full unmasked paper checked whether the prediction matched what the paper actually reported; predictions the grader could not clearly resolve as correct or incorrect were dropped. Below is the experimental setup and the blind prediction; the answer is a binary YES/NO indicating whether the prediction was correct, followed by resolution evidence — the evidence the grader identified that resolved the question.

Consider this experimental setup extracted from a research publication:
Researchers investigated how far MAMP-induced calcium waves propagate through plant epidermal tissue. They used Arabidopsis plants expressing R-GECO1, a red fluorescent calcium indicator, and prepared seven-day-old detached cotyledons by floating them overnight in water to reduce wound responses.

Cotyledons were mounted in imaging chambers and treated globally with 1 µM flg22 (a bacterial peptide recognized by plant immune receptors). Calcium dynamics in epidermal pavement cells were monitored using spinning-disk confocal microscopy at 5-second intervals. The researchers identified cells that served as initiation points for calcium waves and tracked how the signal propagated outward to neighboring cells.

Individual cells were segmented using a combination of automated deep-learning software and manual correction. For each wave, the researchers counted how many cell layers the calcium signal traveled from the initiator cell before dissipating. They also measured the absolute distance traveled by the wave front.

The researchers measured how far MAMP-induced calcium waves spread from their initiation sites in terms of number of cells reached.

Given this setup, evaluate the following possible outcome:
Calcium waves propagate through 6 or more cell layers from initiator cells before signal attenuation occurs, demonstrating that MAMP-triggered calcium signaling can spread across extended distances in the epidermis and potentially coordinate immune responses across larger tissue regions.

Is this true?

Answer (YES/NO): NO